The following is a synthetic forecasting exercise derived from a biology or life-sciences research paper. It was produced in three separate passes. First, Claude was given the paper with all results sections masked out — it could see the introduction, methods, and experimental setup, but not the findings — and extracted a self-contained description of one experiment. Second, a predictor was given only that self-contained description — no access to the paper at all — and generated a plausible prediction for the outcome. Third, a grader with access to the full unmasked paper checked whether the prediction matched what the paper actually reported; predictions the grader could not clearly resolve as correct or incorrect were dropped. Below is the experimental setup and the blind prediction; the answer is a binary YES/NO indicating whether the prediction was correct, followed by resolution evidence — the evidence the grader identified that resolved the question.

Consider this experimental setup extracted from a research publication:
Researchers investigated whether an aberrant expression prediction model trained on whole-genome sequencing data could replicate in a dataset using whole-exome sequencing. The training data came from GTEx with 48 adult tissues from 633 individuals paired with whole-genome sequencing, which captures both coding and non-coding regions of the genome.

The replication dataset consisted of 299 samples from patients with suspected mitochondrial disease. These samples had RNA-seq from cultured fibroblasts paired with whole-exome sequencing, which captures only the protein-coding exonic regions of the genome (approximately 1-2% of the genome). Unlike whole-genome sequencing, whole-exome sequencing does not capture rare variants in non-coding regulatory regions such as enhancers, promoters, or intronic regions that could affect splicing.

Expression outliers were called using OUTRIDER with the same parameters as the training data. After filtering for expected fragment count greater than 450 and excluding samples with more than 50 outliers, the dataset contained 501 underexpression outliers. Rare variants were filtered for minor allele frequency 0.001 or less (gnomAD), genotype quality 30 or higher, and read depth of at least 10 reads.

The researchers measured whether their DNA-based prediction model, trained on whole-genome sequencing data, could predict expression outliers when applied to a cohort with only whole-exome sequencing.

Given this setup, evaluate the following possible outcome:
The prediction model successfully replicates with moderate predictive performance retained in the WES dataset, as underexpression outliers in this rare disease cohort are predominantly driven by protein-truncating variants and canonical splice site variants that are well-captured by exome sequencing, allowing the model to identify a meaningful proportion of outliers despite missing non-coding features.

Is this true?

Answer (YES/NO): YES